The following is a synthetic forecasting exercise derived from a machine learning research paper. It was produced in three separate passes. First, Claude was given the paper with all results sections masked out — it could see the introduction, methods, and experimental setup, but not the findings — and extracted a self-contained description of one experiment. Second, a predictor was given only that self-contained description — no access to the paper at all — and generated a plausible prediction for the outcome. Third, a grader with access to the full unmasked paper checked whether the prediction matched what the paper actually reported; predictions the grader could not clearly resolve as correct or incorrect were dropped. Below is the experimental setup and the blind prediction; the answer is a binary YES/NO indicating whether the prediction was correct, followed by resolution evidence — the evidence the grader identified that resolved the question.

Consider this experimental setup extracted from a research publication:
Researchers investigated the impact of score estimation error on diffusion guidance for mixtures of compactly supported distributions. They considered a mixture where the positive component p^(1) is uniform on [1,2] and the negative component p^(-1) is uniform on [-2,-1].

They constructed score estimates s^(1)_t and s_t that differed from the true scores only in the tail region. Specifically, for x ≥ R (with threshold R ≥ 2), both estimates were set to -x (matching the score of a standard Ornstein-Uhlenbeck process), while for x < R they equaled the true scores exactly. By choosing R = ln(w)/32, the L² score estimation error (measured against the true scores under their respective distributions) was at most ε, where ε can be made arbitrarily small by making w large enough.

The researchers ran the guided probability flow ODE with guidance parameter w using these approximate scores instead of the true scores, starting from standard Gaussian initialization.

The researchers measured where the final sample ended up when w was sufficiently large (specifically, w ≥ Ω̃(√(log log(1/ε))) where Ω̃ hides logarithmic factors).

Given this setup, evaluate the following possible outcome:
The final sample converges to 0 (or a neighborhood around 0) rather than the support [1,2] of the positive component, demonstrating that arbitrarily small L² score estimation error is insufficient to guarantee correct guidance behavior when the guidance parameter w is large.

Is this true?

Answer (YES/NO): NO